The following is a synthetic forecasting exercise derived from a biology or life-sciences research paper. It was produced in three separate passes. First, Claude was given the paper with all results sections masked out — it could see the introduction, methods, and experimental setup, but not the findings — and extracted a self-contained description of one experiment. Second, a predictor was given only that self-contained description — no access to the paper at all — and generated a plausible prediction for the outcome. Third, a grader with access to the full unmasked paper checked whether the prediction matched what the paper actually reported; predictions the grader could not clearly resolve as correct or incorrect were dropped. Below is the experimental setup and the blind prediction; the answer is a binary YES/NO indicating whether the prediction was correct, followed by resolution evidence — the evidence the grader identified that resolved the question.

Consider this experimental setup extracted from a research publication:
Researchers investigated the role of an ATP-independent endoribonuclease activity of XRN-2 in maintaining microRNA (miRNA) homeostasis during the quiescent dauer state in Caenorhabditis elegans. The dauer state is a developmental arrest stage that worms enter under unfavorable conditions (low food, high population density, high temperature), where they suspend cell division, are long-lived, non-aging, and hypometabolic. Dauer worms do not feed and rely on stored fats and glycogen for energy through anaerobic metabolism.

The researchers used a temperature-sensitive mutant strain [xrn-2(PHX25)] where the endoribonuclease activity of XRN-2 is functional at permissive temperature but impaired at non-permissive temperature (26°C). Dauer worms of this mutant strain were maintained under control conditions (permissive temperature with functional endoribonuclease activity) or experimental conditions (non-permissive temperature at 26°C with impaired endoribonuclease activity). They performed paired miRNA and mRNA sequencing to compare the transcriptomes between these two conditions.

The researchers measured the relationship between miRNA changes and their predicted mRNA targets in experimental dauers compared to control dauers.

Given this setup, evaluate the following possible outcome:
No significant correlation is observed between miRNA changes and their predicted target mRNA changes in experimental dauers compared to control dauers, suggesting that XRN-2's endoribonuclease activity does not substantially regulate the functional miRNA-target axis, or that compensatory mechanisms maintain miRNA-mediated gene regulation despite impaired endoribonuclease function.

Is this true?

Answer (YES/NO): NO